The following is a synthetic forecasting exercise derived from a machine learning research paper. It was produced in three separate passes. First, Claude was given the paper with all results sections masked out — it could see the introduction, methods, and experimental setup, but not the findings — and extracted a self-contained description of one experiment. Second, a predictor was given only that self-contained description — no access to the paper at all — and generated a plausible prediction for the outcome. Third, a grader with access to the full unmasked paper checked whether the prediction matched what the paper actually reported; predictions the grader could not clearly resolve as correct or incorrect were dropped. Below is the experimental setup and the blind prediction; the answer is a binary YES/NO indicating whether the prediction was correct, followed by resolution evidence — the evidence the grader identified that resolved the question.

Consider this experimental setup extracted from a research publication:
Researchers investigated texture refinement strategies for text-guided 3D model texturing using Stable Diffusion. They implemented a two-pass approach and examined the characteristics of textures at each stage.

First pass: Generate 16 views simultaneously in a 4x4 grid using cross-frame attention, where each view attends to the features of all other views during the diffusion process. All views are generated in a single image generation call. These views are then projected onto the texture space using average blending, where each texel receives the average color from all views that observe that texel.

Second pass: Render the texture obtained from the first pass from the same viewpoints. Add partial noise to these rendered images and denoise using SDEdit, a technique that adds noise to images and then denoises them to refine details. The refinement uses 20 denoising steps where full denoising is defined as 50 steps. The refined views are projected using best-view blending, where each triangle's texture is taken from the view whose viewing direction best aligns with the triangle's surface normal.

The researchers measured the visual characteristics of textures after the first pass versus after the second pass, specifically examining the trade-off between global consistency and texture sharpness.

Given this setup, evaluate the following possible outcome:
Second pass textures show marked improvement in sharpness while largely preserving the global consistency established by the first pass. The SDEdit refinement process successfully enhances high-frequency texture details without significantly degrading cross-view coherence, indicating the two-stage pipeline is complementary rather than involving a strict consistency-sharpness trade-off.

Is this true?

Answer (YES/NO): YES